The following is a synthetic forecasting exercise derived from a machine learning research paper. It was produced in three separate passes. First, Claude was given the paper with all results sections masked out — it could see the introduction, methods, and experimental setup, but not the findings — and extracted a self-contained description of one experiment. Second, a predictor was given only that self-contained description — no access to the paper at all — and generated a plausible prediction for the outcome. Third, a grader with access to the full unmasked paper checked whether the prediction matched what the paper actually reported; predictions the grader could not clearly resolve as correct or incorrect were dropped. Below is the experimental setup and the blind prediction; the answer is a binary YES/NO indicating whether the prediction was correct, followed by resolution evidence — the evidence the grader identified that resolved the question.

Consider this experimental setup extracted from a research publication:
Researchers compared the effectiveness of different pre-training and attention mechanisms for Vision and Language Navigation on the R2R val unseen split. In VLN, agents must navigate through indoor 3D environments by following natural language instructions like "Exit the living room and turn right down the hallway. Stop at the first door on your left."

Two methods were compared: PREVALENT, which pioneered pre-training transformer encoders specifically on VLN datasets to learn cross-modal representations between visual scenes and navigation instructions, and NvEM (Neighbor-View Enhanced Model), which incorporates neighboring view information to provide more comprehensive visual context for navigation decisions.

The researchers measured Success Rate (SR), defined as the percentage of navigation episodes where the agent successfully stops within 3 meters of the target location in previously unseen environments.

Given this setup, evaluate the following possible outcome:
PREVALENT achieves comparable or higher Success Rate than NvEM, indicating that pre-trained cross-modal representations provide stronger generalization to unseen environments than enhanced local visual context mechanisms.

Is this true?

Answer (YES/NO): NO